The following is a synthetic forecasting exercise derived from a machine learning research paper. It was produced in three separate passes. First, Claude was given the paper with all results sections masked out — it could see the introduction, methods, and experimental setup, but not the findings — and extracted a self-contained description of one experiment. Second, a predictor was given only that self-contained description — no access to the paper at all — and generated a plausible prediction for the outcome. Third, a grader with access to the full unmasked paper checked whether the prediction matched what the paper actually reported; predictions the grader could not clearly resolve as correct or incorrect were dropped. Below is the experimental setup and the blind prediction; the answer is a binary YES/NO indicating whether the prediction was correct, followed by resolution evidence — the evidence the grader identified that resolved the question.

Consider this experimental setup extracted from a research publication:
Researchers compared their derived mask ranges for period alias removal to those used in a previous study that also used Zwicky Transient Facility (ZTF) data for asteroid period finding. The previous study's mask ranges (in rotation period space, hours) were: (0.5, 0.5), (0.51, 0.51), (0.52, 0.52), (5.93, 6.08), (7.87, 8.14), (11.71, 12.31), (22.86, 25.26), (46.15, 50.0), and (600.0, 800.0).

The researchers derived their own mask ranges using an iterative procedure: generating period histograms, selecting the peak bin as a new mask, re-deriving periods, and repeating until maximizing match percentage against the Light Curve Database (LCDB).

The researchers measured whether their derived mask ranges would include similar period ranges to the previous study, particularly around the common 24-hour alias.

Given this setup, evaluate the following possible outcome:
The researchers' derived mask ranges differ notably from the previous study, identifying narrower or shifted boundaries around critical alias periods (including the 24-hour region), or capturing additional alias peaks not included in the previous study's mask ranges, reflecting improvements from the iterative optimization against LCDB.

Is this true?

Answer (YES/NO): NO